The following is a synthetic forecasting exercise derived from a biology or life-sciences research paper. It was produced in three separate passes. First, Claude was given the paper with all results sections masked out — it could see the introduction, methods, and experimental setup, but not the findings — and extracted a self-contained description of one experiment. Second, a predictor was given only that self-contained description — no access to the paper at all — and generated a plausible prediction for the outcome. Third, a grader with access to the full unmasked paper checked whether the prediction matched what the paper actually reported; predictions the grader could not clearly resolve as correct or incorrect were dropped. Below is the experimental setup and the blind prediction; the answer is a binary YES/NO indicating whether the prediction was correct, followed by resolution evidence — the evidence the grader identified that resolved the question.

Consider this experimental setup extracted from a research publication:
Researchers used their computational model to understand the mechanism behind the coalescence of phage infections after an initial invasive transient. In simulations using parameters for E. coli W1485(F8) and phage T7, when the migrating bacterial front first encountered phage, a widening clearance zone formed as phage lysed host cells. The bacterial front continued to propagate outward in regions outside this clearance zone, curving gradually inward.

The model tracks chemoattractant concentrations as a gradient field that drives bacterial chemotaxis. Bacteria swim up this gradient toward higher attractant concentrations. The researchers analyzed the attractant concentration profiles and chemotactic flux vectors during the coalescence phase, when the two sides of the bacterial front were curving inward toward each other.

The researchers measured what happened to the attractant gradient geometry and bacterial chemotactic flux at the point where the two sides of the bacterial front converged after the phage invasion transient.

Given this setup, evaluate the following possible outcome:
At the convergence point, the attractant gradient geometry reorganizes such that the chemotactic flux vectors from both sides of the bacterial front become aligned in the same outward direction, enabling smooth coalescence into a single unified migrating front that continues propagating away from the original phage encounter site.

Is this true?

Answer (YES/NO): NO